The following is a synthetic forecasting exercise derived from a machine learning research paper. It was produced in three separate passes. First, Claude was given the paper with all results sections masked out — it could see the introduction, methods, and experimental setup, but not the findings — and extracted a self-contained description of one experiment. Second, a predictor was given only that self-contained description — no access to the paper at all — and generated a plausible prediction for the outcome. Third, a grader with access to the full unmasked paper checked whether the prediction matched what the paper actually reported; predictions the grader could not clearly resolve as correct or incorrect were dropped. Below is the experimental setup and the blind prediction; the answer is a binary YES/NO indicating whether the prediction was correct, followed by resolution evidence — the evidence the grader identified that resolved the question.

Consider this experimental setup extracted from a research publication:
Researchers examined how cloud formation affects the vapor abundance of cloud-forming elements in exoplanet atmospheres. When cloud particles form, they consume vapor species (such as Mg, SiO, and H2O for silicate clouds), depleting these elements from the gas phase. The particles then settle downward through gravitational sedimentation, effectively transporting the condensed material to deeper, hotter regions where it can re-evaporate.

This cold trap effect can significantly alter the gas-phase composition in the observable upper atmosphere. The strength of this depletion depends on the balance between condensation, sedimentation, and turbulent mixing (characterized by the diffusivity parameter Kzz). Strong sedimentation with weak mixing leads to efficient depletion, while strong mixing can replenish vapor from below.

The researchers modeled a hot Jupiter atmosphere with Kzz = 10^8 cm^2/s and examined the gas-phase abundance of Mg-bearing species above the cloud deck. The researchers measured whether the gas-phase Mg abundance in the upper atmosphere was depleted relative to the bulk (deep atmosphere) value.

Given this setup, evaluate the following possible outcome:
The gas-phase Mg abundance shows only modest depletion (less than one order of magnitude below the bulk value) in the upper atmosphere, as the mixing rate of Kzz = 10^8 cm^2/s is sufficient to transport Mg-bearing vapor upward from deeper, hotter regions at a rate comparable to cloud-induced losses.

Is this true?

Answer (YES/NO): NO